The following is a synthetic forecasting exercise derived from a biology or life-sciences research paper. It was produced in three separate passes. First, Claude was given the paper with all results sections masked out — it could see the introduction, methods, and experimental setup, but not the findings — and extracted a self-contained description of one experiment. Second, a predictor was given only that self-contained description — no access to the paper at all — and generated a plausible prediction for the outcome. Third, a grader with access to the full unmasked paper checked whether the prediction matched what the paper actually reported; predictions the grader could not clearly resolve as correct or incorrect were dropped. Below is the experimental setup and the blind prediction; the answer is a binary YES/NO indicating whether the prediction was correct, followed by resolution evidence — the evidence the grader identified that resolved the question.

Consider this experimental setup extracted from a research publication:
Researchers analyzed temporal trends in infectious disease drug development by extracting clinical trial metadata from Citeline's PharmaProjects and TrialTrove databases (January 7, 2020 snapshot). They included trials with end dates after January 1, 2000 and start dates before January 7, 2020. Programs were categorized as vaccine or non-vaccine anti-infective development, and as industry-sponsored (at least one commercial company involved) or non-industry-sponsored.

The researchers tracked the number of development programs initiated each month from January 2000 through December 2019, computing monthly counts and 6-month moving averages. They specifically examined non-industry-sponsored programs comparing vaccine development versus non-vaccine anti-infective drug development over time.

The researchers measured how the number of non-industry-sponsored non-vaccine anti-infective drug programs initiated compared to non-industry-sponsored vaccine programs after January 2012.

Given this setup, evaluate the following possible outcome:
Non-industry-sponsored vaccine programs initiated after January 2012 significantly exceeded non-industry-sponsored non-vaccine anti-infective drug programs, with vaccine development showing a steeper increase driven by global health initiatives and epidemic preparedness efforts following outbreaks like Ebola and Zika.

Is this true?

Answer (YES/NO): NO